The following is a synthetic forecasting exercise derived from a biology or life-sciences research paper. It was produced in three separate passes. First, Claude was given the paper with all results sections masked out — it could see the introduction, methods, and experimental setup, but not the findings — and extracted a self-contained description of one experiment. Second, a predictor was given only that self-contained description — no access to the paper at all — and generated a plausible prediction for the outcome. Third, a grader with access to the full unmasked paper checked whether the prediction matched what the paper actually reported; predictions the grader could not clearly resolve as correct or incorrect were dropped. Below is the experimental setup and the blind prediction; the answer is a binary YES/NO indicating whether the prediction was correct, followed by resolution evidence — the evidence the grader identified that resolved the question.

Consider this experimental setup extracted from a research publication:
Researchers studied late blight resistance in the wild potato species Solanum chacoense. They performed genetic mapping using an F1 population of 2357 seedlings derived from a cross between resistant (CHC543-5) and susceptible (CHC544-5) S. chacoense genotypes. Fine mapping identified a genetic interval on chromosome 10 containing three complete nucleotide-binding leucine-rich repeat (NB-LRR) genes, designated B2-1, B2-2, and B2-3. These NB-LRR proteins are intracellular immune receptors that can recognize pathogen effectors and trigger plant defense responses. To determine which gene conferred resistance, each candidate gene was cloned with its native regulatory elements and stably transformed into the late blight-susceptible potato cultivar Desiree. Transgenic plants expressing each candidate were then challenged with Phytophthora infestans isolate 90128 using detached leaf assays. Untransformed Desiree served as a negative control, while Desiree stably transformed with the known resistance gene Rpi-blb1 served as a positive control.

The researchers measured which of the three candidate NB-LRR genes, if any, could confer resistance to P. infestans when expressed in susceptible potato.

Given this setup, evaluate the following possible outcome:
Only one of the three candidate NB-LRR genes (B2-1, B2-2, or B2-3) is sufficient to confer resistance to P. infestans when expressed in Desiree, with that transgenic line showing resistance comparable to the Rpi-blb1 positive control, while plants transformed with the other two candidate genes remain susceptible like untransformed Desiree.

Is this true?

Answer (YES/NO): YES